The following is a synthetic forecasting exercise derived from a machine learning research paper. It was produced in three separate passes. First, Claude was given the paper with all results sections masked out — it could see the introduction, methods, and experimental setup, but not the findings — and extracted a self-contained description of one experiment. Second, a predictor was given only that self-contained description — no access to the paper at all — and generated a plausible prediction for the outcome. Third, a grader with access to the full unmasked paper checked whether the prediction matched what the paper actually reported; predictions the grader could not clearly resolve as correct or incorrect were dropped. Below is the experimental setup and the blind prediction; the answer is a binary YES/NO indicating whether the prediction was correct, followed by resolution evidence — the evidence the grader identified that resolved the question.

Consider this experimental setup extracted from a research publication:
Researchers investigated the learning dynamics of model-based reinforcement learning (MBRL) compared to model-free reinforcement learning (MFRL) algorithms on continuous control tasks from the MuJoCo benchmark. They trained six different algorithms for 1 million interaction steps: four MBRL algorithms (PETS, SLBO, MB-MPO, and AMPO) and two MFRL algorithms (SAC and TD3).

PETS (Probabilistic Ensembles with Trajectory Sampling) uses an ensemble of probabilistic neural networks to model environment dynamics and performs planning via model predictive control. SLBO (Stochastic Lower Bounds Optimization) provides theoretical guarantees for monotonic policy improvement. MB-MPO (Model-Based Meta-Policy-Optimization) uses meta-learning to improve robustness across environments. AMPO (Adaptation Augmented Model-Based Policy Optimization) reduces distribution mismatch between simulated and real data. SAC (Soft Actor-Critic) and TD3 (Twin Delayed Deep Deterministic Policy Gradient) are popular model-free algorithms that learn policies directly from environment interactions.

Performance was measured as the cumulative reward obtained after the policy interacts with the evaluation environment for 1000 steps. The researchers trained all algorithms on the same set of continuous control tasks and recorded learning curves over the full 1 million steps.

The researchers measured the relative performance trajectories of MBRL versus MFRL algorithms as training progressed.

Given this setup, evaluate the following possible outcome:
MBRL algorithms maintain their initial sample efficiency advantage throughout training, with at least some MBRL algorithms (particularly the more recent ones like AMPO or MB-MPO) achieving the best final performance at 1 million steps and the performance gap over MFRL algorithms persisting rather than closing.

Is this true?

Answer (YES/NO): NO